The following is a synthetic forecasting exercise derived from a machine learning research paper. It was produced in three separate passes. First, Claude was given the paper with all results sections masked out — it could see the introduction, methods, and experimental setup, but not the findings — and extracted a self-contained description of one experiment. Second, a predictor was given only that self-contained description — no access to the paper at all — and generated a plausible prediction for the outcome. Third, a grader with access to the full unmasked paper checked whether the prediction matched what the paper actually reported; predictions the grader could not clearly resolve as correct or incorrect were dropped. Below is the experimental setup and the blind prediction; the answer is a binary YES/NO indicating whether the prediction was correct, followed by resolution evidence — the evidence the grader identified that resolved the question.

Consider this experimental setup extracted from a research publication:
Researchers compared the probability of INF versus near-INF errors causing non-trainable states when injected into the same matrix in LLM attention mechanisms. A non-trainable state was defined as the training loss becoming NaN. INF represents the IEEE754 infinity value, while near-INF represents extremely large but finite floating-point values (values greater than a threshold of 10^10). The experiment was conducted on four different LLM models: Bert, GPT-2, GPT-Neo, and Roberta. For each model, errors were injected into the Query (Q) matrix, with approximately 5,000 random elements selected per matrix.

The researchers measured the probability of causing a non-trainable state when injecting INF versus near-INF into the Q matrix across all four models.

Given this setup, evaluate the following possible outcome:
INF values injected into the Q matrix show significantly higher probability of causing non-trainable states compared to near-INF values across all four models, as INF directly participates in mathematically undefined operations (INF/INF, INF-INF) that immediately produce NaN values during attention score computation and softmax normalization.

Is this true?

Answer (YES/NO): YES